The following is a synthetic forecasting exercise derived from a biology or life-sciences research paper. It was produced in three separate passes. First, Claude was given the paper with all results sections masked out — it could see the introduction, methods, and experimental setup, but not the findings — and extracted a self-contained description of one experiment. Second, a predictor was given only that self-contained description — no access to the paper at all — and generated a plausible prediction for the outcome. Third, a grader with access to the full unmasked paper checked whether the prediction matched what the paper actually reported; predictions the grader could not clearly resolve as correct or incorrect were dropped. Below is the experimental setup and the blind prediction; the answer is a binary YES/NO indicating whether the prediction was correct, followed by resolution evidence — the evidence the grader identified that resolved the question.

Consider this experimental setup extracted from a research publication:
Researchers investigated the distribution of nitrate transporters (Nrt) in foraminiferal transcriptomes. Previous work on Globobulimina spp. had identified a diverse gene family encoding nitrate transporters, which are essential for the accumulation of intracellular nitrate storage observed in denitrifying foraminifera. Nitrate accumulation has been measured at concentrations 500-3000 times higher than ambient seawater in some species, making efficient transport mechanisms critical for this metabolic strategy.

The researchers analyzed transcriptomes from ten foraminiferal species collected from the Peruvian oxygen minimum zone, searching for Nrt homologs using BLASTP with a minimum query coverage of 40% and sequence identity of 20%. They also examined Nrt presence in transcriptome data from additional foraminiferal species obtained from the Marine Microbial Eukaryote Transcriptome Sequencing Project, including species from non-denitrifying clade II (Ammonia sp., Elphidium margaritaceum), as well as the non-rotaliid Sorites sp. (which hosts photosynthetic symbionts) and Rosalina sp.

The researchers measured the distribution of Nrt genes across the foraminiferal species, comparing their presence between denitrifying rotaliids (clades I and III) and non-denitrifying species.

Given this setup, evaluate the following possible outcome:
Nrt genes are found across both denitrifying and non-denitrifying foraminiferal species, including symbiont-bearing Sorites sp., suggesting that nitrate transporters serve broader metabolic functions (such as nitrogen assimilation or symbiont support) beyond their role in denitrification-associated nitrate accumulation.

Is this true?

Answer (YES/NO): YES